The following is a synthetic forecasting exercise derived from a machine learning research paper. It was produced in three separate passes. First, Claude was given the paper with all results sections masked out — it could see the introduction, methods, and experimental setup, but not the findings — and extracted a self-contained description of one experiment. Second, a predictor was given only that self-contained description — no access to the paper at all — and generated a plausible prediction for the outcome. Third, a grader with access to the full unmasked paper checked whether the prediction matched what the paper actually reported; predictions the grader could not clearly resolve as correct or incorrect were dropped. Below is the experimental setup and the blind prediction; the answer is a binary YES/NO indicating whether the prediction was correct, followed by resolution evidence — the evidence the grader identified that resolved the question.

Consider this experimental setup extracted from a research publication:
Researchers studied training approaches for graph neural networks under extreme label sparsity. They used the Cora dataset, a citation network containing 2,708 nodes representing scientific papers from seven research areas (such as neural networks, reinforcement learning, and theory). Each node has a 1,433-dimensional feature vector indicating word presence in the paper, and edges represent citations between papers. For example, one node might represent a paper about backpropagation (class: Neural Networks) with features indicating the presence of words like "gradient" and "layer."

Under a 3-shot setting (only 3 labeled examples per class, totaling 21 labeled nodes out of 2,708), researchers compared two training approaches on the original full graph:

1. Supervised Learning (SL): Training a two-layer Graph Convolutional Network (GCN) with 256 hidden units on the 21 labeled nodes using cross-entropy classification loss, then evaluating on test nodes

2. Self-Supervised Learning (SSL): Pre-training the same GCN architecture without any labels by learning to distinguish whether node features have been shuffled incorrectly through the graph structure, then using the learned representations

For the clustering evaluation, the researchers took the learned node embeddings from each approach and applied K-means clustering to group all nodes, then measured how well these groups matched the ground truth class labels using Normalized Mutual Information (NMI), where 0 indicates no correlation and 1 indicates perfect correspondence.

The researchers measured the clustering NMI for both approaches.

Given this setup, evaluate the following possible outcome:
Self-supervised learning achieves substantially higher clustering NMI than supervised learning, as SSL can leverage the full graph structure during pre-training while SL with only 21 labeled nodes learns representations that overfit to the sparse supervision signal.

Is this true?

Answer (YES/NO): YES